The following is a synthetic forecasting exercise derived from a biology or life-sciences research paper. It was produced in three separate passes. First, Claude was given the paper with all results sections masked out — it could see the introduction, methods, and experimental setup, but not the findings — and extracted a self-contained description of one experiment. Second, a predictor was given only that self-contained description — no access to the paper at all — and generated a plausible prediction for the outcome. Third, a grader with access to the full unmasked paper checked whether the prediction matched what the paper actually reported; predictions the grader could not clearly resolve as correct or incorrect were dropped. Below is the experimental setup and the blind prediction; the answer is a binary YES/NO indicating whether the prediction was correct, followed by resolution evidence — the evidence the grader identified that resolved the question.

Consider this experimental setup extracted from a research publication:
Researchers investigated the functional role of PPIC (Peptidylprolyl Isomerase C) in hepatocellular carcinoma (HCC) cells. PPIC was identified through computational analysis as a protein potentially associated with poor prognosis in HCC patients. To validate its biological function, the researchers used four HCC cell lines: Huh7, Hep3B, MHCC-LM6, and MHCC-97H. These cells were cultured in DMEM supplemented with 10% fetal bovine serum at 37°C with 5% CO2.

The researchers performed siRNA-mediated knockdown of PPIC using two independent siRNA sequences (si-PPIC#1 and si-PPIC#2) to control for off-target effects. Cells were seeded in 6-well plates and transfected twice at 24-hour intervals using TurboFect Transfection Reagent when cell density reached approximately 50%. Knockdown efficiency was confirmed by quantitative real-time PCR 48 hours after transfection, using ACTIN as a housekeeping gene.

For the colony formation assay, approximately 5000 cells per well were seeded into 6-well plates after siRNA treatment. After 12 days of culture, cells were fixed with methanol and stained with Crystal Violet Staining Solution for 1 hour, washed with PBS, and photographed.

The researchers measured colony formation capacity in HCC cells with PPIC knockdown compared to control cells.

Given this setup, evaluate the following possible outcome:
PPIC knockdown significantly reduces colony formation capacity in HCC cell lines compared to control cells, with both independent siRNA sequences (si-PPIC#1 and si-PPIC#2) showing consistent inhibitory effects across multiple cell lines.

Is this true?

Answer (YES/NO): YES